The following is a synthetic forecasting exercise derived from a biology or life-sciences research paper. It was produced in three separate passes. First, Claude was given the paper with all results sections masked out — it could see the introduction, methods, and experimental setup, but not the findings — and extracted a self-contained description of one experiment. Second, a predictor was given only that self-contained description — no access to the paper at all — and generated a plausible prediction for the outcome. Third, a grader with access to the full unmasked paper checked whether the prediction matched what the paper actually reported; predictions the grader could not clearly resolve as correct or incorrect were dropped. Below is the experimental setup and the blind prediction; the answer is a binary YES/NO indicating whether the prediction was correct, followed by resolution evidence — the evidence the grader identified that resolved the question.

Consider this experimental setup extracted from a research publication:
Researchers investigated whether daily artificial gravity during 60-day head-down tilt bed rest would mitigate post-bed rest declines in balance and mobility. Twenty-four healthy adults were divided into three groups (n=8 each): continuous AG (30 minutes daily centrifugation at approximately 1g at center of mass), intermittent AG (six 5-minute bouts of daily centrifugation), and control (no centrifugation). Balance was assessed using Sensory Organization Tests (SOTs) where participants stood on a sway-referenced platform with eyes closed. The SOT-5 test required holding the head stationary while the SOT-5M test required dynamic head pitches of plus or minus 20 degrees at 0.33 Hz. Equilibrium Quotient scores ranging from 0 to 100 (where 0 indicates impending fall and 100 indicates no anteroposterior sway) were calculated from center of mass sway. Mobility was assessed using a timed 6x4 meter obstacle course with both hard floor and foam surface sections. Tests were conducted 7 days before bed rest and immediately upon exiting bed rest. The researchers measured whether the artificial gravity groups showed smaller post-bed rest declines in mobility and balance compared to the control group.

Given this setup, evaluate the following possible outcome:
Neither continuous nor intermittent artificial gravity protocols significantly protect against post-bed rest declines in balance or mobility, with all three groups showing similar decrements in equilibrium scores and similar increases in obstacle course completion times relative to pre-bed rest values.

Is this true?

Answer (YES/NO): YES